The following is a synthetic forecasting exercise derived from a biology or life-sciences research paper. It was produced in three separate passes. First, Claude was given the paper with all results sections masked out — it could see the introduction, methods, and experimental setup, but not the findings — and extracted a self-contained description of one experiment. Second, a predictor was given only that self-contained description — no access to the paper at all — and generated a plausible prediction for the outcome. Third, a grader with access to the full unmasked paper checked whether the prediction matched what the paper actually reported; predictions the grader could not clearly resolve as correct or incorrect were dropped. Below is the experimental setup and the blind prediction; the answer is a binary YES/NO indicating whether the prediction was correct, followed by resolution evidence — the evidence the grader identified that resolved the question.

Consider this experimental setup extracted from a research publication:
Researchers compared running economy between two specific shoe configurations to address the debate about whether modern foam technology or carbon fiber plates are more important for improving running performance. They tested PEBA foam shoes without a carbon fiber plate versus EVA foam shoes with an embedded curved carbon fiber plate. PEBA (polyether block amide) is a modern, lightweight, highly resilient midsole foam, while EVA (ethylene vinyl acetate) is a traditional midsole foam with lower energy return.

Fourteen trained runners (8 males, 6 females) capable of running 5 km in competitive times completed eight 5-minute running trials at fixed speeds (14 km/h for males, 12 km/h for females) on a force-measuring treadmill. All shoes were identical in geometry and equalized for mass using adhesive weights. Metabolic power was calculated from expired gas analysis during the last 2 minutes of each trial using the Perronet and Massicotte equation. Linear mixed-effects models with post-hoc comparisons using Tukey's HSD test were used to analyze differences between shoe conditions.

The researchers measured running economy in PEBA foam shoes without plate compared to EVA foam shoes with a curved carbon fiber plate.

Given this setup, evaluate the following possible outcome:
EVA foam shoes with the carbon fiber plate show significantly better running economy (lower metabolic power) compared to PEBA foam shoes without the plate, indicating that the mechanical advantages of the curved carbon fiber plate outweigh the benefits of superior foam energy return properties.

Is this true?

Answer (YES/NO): NO